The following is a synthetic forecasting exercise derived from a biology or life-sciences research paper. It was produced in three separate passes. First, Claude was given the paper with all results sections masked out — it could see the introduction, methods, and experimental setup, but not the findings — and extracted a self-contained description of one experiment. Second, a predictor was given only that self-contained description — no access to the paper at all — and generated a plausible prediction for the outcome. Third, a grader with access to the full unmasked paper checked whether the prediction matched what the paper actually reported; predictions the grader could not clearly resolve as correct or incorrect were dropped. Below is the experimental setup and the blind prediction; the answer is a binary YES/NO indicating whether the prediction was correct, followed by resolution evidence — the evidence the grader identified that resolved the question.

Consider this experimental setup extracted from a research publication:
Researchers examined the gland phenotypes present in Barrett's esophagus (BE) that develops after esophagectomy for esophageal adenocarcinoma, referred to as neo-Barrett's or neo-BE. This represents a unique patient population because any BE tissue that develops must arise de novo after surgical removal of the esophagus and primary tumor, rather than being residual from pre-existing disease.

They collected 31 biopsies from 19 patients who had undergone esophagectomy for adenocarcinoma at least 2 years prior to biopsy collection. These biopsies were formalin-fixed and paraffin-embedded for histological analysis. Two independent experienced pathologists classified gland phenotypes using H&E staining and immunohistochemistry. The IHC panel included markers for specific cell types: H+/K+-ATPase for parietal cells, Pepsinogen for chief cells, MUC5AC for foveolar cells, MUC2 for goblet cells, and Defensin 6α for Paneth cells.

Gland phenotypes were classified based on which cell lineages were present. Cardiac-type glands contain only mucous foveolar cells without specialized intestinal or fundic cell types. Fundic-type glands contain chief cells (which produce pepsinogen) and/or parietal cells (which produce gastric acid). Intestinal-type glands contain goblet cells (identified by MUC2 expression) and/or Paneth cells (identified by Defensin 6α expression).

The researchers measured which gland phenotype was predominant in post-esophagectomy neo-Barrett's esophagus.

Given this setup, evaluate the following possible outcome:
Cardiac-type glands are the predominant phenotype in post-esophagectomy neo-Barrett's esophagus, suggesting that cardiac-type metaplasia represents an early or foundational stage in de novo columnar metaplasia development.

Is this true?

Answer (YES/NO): YES